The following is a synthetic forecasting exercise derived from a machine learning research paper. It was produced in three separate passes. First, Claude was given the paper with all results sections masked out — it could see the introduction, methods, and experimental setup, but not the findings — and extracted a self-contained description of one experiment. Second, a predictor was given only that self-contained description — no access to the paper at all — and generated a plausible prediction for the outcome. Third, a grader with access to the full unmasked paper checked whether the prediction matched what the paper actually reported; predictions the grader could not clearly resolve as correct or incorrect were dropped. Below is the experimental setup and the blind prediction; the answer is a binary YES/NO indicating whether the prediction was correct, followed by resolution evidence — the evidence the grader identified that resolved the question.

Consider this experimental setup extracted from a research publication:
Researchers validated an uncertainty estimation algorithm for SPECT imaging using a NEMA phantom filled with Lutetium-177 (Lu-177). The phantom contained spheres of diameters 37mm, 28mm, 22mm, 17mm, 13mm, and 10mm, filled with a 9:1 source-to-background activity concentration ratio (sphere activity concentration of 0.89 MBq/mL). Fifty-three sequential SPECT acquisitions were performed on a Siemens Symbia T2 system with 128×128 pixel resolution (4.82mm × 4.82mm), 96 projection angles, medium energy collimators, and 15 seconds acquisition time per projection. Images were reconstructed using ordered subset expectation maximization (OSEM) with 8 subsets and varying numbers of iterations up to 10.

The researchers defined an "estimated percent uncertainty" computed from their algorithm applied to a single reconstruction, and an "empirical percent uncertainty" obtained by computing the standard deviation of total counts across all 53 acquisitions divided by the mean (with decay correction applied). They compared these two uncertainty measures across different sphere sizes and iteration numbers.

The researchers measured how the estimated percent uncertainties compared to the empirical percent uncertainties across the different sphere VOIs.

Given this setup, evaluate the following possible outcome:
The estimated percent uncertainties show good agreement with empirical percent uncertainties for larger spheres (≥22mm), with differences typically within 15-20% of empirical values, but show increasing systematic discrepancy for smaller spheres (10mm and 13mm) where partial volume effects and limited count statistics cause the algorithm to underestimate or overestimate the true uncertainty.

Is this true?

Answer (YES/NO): NO